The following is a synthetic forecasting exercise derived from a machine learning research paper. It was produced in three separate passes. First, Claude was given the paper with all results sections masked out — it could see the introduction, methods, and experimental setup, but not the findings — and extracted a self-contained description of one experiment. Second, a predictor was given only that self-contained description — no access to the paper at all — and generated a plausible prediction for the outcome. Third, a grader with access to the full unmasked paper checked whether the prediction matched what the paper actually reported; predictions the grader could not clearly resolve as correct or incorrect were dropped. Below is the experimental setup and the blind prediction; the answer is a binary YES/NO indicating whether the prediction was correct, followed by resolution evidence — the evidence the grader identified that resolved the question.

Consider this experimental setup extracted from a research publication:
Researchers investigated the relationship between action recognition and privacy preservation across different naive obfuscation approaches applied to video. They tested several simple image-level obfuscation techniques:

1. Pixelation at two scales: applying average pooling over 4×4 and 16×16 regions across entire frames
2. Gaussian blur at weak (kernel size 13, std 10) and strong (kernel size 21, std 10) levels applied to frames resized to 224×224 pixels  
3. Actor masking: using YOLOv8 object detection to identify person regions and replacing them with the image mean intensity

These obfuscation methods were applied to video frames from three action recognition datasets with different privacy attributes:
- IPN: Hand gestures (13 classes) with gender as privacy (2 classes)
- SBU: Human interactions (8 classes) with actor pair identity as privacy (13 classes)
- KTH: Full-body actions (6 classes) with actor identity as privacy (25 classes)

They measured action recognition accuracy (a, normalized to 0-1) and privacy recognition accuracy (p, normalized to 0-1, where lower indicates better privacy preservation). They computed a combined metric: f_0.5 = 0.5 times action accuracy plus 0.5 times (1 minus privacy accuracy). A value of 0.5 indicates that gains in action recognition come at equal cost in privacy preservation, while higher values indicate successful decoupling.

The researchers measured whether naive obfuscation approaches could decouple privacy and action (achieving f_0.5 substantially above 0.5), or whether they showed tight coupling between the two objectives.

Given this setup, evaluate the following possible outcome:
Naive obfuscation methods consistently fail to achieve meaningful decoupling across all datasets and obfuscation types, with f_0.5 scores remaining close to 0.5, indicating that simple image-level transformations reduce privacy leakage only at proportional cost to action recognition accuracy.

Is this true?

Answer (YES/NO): NO